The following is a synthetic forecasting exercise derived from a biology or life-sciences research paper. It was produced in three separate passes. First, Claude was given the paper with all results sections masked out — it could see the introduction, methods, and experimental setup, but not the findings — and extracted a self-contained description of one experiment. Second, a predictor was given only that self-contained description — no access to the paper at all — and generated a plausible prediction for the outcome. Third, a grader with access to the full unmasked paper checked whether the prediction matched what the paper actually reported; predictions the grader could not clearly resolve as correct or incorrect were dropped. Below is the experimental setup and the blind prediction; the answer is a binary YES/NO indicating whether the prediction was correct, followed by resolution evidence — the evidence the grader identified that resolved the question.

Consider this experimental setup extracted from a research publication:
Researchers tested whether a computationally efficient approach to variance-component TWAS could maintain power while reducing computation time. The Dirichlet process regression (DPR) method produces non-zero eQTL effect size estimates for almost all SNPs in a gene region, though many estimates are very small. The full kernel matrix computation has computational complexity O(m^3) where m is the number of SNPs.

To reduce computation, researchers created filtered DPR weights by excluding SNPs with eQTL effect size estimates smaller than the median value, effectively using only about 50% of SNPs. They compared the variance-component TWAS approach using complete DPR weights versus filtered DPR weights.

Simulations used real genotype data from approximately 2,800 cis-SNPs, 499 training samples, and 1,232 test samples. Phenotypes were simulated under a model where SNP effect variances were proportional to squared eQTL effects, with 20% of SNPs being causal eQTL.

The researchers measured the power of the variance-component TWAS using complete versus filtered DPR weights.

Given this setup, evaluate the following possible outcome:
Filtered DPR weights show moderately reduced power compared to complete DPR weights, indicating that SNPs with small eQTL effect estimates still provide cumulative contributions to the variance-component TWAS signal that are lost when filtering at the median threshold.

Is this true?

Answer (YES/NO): NO